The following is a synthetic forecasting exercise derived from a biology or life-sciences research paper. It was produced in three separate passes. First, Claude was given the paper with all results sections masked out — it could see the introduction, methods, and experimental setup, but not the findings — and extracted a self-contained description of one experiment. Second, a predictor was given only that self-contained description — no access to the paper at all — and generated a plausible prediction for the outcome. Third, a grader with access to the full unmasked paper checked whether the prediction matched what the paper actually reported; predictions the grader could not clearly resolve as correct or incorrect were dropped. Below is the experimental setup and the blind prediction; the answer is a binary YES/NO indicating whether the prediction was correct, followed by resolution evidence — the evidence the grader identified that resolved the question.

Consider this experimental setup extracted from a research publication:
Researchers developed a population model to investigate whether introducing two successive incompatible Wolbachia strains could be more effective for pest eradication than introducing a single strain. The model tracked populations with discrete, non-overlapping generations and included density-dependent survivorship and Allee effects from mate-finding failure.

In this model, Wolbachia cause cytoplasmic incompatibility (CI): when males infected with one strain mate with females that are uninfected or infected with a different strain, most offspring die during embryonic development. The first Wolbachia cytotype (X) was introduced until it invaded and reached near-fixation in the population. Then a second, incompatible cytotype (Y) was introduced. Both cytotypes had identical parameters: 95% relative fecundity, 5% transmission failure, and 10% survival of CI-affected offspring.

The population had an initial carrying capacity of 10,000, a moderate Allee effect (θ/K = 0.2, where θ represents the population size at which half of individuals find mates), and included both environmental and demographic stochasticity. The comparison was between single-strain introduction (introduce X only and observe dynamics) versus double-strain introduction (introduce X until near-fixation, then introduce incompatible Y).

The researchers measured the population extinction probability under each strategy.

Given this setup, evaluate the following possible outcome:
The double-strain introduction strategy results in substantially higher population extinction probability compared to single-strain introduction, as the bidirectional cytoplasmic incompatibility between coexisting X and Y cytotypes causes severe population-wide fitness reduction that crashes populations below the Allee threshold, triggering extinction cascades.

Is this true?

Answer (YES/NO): YES